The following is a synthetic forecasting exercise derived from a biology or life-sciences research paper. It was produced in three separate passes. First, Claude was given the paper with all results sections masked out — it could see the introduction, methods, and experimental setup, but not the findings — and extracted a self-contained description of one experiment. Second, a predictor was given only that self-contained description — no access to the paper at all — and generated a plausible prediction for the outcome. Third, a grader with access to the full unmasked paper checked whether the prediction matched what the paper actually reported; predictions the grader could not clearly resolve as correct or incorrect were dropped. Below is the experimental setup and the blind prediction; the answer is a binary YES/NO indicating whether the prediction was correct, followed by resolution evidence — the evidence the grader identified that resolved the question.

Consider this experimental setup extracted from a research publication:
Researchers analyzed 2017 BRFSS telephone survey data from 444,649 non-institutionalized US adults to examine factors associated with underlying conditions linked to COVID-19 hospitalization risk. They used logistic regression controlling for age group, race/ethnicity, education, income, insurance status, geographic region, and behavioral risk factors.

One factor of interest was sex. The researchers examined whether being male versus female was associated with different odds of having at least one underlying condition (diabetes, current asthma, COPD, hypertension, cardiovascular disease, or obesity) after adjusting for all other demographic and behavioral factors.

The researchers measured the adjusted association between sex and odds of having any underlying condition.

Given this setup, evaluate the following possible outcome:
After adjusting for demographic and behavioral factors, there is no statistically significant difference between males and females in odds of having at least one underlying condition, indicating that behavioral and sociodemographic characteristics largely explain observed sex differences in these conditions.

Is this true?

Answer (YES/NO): NO